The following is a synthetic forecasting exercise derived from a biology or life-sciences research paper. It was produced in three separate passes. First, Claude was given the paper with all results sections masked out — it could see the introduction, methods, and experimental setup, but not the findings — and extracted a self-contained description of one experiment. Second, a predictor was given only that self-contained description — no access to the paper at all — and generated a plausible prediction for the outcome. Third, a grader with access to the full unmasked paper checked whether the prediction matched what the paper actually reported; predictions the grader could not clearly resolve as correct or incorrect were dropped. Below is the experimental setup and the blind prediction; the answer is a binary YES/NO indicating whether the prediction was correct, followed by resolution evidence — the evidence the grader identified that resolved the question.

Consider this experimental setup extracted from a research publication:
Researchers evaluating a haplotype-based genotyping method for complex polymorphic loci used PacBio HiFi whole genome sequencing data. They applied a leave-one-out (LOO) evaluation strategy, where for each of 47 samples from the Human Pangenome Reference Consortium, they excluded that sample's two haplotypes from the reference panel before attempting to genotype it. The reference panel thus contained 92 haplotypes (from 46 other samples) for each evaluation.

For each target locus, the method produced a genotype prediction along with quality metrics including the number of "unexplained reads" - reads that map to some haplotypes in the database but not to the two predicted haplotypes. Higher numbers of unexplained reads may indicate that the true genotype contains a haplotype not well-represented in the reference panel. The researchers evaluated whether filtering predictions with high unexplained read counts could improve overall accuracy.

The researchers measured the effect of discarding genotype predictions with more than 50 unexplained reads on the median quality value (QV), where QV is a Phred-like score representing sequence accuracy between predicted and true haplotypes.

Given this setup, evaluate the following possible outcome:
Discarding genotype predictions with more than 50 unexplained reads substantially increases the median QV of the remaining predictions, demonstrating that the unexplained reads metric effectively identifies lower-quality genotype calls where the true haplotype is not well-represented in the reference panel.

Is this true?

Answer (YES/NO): NO